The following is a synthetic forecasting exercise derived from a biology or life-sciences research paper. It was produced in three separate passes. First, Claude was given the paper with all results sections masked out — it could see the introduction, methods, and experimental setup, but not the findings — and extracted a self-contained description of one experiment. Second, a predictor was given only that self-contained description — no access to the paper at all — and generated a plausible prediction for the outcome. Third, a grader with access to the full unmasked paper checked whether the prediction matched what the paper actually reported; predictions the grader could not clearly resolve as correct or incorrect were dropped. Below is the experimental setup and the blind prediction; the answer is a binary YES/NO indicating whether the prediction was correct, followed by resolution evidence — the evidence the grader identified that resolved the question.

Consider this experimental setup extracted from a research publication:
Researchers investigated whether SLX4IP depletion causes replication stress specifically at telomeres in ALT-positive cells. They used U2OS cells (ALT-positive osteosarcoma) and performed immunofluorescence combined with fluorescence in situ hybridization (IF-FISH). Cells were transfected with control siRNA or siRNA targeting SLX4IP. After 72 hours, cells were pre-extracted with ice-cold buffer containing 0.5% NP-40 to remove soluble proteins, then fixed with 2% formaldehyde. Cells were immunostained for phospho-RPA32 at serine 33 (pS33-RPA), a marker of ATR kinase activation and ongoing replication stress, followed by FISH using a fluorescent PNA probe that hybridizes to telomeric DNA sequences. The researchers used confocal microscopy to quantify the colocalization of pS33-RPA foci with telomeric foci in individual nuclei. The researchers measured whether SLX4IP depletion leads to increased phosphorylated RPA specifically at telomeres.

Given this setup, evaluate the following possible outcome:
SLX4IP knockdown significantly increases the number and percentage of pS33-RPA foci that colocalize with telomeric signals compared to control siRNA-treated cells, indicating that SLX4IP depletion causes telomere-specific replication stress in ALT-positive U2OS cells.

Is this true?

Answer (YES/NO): YES